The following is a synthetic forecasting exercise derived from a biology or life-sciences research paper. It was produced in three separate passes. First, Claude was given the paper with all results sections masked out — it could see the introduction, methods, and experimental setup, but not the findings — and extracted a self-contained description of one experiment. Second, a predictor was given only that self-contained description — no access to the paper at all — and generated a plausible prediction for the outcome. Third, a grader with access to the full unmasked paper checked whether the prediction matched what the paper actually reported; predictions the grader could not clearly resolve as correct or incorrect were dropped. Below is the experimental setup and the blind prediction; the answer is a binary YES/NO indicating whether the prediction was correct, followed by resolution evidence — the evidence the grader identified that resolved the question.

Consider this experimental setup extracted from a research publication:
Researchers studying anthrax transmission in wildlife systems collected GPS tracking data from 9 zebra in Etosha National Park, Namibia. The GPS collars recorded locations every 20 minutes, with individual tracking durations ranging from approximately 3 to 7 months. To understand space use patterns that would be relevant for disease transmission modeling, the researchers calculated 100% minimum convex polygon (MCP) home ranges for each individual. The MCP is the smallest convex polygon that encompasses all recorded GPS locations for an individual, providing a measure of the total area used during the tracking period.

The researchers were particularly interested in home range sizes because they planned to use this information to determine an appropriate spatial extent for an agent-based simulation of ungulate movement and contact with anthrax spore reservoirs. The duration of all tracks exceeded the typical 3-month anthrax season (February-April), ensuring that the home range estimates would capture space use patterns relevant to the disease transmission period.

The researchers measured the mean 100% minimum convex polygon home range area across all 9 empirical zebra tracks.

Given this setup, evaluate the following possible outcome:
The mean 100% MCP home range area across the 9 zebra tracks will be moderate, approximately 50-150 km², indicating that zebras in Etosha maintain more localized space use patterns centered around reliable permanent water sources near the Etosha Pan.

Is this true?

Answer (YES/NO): NO